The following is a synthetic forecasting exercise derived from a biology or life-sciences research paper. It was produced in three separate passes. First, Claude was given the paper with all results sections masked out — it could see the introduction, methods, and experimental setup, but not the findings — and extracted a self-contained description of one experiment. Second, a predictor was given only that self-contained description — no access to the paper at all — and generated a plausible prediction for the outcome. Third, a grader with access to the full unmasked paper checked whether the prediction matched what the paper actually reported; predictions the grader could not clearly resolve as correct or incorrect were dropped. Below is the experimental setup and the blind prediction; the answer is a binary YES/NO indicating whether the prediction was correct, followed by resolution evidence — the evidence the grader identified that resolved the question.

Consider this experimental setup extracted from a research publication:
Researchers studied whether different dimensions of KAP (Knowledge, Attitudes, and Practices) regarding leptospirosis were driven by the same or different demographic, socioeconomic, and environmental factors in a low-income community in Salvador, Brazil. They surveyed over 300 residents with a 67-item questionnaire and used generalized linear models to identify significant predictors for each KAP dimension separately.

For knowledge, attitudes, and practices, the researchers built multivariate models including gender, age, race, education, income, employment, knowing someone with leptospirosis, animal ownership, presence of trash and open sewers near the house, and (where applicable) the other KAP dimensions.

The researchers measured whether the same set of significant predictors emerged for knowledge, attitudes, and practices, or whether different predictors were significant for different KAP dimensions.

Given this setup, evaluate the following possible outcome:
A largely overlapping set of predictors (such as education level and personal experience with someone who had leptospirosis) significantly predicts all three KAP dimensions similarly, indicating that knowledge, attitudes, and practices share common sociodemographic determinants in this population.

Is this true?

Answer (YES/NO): NO